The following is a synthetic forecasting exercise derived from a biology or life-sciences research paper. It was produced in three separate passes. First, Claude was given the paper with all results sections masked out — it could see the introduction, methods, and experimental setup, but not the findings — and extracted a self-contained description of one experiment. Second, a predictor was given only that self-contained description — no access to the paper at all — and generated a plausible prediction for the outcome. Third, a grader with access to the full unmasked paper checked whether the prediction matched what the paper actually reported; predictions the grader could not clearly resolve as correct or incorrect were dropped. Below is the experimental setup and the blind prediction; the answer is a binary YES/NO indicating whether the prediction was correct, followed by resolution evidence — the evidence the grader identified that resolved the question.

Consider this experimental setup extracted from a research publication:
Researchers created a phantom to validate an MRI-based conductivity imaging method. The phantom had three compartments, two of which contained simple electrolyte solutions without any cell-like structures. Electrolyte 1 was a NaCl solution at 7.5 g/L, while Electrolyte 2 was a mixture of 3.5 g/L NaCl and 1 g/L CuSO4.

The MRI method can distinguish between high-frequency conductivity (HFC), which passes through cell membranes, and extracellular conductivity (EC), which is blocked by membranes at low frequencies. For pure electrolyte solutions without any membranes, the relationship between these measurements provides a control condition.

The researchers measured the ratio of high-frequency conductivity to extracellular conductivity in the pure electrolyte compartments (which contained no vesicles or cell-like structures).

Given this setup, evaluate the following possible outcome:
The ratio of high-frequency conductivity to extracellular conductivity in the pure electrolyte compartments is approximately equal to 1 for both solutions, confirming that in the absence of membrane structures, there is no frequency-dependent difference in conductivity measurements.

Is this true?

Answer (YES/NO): YES